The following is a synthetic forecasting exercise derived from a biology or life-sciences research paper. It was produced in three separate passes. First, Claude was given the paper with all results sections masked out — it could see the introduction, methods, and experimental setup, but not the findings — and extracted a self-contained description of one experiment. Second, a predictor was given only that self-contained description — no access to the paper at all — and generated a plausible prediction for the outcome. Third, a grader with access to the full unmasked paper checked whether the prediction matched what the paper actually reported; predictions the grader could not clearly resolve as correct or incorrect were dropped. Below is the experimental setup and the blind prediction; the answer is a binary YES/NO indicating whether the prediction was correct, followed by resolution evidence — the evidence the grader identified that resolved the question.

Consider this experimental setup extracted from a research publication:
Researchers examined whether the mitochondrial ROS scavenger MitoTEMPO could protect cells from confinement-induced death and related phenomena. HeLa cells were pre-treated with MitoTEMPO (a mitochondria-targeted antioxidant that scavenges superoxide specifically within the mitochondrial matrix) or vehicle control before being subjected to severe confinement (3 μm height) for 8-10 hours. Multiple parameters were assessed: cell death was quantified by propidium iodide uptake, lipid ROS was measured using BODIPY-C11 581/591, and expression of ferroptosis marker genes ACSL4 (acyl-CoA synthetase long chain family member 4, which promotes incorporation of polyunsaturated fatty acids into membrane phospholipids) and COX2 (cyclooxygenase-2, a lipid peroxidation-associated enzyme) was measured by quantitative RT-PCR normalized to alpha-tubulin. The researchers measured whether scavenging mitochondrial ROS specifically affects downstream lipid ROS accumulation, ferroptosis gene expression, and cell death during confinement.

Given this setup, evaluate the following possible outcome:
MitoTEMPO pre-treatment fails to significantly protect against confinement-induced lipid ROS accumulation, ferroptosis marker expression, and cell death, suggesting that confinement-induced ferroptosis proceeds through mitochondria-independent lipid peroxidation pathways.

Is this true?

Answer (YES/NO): NO